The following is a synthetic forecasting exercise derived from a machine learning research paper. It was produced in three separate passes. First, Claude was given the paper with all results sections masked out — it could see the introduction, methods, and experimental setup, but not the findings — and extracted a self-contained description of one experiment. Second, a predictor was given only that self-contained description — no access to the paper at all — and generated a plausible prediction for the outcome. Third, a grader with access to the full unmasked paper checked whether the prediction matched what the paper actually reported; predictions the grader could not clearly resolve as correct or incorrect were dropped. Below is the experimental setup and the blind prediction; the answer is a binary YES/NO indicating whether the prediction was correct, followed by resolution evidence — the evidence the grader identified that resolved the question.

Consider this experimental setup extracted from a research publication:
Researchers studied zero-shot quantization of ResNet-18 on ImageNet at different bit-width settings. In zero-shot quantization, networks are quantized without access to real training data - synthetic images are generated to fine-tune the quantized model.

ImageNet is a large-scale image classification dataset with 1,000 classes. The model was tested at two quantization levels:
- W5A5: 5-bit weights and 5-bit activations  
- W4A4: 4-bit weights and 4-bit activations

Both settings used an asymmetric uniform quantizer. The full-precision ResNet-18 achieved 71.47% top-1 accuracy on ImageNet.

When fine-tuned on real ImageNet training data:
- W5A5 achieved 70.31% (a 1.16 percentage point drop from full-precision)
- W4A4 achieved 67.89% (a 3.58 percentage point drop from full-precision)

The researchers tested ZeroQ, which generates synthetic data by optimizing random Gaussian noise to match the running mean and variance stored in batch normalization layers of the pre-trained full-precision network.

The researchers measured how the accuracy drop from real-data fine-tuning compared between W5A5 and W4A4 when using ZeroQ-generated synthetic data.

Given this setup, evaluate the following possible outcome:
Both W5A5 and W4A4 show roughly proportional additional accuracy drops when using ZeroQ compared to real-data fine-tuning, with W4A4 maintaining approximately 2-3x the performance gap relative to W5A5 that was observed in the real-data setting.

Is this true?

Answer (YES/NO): NO